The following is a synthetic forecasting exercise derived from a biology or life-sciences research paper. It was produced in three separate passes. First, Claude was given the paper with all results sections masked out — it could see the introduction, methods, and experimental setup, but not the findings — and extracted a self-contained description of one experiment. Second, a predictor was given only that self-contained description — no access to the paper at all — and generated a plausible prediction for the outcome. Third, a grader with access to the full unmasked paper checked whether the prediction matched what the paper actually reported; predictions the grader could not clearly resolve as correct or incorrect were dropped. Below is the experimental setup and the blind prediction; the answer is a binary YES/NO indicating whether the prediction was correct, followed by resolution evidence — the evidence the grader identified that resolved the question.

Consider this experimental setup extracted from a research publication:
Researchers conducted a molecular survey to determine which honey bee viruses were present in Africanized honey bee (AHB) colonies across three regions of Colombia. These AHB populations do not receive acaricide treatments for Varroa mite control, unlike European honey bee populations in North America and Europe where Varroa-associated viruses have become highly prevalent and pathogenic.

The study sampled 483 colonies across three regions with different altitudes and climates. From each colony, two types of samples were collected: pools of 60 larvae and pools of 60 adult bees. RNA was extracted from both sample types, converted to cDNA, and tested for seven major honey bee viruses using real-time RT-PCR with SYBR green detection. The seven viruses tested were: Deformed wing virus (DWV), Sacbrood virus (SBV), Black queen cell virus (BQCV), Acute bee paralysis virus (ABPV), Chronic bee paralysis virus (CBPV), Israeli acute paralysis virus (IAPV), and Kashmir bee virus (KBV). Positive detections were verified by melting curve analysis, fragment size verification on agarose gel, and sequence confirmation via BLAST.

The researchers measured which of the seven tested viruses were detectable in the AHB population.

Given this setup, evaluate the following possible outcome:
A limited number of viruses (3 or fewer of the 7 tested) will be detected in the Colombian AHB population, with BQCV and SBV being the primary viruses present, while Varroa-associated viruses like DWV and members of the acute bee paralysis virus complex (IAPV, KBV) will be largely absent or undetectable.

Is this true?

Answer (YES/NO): NO